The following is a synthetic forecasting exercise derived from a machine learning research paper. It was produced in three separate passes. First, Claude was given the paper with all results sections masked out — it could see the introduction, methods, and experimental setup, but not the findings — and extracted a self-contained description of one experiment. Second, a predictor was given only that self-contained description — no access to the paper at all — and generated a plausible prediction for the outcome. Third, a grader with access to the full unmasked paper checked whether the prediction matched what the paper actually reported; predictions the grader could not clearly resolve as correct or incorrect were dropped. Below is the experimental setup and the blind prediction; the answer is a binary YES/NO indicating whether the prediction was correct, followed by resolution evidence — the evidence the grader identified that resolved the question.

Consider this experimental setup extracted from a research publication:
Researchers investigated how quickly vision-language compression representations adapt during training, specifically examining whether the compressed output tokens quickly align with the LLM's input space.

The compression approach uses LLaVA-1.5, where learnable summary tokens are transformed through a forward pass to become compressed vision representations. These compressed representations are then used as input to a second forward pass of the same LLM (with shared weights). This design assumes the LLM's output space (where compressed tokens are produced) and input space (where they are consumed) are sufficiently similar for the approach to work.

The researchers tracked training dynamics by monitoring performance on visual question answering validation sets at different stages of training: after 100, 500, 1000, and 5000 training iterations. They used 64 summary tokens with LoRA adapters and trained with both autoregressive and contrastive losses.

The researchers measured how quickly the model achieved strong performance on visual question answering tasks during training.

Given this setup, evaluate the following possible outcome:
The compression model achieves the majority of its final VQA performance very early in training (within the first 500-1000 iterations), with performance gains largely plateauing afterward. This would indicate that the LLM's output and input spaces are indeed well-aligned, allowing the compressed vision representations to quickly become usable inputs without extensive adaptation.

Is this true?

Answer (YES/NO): YES